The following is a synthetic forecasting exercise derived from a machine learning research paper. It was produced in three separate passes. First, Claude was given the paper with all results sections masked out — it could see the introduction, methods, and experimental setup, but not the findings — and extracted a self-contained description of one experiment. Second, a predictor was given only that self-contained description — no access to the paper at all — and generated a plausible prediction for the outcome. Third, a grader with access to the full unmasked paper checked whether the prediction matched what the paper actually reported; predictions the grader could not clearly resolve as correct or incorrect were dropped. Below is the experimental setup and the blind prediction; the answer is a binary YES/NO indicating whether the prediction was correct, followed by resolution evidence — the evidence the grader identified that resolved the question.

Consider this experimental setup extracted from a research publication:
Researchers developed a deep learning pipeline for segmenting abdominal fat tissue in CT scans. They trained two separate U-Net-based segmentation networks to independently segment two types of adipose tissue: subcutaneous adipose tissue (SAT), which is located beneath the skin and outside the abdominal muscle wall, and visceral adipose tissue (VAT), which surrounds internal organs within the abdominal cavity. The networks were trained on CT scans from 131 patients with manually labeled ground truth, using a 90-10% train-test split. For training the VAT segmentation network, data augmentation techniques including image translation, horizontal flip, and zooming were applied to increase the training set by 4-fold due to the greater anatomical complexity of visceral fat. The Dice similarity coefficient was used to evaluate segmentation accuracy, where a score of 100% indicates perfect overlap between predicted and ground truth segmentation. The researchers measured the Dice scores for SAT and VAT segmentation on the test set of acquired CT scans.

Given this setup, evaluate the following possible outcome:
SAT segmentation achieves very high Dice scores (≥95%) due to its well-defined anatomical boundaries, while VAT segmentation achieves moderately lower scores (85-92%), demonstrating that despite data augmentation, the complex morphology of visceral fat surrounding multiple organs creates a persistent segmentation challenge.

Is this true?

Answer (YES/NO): NO